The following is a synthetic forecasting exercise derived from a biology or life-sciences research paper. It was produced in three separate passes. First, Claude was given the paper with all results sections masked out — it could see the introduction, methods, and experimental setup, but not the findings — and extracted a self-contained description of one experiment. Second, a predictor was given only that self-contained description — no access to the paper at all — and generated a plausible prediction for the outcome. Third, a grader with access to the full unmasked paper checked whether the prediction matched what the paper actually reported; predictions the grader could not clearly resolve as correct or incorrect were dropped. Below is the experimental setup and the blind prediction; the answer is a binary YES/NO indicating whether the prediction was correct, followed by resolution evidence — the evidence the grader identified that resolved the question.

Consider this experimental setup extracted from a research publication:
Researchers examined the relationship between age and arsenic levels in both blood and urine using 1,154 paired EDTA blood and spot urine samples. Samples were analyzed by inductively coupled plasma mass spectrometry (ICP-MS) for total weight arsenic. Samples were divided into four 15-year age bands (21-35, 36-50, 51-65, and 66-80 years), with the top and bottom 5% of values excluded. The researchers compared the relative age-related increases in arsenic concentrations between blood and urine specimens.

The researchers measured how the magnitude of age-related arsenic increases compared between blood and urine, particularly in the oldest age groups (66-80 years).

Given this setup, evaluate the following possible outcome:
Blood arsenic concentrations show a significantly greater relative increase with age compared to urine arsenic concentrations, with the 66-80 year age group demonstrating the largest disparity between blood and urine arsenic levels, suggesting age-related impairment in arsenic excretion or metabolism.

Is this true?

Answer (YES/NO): YES